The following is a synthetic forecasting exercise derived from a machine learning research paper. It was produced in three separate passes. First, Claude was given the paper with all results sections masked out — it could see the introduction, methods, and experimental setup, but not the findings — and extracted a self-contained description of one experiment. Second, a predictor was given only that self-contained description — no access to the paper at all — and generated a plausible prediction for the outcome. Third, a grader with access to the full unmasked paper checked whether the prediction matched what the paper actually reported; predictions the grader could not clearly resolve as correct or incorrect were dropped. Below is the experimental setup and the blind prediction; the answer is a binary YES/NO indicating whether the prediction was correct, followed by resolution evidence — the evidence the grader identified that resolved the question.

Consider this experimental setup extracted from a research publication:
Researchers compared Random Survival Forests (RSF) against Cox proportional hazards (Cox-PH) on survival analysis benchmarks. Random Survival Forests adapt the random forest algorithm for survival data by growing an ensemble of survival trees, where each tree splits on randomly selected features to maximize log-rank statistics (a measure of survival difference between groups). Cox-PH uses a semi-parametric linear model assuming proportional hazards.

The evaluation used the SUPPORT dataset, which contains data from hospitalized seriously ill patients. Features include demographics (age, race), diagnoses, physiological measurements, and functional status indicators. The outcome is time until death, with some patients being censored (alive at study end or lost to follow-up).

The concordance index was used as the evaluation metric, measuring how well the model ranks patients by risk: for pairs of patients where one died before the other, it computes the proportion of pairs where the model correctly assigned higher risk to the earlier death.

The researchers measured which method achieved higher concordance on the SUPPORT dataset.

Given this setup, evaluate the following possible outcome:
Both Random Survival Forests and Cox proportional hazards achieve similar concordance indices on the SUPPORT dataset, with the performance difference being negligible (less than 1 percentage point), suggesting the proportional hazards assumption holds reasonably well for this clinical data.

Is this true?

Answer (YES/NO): NO